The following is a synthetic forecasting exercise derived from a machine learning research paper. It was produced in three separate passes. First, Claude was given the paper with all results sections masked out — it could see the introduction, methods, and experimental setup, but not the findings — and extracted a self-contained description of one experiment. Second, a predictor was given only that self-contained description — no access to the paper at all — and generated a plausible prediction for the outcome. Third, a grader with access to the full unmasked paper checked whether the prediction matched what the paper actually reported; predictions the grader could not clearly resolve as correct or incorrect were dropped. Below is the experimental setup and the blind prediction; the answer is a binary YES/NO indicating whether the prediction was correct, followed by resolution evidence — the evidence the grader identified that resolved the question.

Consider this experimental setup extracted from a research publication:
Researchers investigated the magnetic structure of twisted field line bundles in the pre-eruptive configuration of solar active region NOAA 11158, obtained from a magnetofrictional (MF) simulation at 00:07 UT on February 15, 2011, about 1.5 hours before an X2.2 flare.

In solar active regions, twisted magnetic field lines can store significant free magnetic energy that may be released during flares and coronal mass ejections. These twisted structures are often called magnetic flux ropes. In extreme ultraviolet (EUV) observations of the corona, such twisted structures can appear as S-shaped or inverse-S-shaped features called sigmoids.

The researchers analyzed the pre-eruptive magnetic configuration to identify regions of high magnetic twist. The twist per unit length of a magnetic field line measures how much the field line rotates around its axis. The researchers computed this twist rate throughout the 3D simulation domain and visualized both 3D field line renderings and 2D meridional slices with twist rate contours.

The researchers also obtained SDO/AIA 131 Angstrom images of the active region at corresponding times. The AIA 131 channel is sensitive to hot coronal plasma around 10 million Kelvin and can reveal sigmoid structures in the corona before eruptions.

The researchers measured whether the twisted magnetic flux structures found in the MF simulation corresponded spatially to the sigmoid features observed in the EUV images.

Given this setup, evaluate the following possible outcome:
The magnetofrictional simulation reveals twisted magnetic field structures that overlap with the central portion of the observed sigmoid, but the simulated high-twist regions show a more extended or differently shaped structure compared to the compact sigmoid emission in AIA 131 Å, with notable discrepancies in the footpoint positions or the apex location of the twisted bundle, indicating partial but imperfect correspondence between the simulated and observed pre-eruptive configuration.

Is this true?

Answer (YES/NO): NO